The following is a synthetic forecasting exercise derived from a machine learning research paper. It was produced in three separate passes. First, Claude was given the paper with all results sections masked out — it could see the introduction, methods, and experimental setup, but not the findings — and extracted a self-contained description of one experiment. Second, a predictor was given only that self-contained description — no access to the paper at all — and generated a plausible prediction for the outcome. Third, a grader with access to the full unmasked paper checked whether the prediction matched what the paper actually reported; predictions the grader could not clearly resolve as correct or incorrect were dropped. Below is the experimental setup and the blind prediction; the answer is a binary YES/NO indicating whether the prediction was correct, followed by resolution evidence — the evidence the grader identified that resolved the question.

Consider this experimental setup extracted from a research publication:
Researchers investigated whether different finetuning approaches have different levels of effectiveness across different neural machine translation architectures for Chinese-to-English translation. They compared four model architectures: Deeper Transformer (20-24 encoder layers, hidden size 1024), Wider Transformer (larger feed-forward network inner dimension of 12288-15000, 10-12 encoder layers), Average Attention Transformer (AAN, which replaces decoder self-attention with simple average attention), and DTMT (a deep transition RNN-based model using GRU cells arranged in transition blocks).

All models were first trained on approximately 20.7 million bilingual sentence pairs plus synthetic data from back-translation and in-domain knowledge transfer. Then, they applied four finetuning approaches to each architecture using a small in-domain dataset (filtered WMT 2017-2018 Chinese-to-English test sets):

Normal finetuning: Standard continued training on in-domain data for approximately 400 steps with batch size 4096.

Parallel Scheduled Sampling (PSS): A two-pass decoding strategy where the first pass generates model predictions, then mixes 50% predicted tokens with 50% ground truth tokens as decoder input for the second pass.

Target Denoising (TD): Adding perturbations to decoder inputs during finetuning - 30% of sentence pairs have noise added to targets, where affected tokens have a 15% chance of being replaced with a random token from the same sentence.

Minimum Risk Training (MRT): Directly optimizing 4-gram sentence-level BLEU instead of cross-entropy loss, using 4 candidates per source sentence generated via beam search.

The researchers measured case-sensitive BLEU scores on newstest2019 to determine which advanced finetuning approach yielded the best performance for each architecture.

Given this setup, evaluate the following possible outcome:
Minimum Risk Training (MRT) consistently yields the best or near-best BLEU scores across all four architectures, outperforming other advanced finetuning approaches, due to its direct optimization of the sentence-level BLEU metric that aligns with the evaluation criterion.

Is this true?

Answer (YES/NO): NO